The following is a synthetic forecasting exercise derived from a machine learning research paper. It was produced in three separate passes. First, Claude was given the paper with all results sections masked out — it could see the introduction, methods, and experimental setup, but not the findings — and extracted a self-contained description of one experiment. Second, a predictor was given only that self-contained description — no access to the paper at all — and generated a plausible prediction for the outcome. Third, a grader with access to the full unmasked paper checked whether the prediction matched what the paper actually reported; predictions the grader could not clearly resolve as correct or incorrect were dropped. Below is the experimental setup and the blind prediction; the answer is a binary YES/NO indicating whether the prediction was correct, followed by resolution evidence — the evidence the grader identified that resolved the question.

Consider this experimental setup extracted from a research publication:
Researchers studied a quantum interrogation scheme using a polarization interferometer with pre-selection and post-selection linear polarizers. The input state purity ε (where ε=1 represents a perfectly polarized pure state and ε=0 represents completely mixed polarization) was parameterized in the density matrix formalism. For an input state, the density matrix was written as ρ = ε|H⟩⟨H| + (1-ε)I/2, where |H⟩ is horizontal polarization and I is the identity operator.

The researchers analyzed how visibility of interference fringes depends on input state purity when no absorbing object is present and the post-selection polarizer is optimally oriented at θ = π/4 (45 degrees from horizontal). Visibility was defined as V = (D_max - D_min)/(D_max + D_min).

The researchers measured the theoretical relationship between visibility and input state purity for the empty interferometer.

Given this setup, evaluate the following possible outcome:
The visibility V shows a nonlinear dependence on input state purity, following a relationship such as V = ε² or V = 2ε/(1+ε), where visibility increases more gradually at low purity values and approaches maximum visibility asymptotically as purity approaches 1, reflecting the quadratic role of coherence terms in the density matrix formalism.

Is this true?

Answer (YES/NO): NO